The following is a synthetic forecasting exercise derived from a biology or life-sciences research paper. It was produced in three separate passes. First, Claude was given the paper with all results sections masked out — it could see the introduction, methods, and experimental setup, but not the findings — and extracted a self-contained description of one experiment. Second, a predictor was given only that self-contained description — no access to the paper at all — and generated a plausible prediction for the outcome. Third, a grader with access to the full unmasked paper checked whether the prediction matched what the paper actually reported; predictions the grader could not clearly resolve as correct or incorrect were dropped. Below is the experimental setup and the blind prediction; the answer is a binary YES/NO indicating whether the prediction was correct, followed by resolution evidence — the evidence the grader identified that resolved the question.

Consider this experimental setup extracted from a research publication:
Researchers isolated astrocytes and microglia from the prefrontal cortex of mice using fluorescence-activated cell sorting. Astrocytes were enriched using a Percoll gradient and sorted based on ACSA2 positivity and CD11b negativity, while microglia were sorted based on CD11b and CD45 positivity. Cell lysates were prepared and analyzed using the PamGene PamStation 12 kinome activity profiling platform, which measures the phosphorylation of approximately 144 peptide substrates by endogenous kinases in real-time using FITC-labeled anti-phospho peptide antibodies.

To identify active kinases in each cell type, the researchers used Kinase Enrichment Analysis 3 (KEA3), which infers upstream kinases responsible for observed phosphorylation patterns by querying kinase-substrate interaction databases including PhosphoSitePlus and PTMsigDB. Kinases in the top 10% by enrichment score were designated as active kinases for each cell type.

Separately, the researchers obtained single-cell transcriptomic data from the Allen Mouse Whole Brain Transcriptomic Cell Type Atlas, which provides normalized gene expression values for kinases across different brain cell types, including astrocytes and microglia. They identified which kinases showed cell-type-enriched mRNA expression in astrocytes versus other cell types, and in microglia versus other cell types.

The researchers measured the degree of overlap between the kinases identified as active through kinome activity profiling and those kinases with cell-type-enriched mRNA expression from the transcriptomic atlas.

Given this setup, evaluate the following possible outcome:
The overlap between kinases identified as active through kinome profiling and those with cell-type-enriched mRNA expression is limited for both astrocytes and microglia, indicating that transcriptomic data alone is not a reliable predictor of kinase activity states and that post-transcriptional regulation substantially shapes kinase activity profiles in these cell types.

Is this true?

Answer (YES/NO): YES